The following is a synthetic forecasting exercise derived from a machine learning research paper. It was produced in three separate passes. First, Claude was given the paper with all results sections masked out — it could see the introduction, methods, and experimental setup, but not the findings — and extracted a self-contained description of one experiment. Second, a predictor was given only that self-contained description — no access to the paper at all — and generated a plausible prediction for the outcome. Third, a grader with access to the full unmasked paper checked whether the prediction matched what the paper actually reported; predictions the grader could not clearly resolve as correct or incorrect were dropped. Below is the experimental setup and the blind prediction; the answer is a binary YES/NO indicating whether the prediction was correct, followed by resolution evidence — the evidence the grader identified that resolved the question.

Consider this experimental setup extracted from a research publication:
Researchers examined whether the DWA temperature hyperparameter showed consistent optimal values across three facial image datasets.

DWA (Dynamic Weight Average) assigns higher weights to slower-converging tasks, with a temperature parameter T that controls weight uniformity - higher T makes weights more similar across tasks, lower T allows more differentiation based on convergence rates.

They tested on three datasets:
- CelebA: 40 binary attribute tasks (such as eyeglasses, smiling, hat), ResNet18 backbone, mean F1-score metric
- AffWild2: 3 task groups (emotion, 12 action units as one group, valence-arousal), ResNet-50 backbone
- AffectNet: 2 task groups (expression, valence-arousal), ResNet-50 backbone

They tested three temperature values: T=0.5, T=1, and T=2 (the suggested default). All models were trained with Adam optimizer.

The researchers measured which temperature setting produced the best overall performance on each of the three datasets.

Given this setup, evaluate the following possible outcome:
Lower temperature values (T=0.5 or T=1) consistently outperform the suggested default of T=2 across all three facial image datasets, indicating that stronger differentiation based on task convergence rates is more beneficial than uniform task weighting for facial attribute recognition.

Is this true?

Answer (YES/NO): NO